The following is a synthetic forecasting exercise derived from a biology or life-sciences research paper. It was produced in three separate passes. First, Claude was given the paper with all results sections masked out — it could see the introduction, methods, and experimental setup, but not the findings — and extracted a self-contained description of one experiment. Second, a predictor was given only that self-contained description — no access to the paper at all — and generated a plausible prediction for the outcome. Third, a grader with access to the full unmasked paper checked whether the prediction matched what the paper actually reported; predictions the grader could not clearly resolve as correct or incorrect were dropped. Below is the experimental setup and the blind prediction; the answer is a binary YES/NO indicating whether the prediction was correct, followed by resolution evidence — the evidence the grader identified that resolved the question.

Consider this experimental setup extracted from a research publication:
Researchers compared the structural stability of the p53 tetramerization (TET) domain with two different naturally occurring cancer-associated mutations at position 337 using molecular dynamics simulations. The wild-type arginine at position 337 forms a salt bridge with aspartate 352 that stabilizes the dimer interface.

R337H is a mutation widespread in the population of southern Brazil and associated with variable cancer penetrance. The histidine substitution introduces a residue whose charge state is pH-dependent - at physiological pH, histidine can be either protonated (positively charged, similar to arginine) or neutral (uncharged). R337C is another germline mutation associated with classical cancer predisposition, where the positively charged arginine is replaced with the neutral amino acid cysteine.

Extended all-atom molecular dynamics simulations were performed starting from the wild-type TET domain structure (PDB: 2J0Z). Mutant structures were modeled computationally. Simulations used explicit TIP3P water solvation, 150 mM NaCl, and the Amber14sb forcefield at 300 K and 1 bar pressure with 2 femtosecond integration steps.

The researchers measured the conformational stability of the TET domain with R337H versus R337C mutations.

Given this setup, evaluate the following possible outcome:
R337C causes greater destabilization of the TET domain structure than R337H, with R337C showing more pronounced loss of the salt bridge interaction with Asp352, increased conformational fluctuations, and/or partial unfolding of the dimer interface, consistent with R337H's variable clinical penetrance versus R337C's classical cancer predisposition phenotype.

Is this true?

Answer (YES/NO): NO